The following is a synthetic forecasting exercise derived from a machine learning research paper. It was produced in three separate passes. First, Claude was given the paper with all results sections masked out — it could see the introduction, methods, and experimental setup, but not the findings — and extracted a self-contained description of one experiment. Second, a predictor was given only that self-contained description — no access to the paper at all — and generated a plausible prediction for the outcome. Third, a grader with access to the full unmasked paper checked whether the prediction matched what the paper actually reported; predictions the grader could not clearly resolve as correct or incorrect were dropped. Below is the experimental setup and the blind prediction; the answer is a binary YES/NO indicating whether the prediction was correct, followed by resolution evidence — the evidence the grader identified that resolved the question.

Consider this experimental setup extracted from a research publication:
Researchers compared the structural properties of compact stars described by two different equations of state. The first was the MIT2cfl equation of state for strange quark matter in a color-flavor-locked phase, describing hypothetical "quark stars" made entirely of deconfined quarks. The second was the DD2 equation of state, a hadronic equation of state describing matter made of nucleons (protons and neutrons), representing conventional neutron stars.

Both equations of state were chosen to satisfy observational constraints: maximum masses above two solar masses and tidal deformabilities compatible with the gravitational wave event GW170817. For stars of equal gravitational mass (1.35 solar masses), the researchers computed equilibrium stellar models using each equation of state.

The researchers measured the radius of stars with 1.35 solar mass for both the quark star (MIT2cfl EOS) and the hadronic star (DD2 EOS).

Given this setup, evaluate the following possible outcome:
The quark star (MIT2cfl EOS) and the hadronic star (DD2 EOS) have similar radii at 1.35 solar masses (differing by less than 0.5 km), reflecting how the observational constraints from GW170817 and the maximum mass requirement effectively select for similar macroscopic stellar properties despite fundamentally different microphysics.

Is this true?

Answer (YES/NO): NO